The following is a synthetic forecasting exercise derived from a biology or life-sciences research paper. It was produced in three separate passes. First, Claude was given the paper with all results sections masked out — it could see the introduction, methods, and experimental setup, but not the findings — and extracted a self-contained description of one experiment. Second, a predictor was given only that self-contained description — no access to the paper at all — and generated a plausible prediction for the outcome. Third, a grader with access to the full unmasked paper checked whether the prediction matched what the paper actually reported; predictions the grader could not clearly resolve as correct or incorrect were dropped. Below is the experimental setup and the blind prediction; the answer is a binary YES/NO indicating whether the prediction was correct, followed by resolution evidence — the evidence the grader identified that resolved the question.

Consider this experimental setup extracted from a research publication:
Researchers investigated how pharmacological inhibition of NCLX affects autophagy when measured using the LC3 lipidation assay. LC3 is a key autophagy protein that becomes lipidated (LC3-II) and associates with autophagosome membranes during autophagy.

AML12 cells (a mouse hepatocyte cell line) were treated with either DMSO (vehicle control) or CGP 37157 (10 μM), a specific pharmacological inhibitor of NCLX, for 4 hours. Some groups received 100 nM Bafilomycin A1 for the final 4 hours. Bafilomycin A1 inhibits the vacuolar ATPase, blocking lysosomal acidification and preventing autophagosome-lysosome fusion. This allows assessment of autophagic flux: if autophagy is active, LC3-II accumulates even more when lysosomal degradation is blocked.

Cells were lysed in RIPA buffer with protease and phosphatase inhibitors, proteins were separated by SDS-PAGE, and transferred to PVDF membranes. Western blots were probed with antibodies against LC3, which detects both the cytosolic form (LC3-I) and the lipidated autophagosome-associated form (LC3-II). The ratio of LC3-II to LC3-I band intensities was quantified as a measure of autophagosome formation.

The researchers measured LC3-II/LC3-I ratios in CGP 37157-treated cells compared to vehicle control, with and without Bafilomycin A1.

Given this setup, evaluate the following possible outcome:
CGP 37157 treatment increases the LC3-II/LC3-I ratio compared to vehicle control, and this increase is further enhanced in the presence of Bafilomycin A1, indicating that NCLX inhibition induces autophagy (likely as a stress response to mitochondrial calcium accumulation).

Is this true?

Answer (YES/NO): NO